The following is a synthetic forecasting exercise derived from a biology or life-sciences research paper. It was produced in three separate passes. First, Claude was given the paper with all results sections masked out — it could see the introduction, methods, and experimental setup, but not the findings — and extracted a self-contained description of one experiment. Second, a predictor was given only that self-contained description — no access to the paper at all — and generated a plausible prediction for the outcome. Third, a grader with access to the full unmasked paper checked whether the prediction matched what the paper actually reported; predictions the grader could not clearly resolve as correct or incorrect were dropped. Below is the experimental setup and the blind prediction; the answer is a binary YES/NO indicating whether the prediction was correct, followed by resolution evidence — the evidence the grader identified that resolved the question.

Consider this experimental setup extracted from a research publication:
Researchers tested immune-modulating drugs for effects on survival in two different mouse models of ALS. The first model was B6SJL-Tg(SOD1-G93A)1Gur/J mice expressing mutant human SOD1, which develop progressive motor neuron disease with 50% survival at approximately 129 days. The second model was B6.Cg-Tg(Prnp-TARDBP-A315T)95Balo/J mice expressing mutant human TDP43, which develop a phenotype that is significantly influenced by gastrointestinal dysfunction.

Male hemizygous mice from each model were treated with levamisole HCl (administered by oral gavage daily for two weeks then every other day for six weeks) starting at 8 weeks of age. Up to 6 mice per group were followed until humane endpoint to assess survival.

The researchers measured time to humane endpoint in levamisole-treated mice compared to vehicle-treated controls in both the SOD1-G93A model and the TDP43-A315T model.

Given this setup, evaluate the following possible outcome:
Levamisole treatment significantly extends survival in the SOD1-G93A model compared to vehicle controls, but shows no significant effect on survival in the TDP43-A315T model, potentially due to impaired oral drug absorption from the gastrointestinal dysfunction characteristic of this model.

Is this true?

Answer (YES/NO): NO